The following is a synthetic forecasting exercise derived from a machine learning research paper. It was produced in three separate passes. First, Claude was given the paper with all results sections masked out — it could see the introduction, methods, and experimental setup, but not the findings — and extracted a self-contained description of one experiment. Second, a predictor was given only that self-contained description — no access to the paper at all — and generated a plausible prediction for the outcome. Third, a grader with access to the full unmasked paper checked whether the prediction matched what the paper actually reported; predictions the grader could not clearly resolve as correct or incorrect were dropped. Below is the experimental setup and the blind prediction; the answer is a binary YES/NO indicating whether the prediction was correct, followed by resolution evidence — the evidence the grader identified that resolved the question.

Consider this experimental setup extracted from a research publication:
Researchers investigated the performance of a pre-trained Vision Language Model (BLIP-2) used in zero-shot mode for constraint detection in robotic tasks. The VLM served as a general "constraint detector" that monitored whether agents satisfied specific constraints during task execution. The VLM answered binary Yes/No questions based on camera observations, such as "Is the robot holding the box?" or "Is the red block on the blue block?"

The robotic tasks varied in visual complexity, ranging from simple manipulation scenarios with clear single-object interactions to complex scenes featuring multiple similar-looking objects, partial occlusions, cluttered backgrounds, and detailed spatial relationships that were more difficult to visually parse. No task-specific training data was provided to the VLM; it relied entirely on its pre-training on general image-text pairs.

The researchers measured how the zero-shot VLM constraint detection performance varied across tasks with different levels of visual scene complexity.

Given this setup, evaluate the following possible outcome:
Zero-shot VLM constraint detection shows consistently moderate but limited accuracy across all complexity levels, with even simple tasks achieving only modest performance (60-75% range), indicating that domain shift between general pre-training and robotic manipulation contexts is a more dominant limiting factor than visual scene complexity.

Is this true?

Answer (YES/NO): NO